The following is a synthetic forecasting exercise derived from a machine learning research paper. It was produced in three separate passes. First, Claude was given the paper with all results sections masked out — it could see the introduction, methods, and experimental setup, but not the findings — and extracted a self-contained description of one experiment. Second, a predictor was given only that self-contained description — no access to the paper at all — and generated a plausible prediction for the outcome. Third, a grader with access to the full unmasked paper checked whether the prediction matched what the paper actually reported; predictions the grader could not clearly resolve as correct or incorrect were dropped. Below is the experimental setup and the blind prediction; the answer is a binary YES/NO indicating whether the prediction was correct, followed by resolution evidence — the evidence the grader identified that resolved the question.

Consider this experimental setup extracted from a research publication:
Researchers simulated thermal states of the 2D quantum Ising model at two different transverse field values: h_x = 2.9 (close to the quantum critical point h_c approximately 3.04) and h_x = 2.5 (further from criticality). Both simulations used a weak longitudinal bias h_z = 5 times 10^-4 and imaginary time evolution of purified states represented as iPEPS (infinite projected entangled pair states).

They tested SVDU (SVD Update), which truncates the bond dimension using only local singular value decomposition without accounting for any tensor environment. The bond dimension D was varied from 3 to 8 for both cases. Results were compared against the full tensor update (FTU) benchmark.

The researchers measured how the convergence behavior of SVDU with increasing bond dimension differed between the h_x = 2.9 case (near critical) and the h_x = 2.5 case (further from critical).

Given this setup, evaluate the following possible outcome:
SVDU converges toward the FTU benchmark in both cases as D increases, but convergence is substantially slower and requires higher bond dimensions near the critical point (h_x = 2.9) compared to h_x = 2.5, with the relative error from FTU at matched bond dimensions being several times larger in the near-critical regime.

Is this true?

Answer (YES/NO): NO